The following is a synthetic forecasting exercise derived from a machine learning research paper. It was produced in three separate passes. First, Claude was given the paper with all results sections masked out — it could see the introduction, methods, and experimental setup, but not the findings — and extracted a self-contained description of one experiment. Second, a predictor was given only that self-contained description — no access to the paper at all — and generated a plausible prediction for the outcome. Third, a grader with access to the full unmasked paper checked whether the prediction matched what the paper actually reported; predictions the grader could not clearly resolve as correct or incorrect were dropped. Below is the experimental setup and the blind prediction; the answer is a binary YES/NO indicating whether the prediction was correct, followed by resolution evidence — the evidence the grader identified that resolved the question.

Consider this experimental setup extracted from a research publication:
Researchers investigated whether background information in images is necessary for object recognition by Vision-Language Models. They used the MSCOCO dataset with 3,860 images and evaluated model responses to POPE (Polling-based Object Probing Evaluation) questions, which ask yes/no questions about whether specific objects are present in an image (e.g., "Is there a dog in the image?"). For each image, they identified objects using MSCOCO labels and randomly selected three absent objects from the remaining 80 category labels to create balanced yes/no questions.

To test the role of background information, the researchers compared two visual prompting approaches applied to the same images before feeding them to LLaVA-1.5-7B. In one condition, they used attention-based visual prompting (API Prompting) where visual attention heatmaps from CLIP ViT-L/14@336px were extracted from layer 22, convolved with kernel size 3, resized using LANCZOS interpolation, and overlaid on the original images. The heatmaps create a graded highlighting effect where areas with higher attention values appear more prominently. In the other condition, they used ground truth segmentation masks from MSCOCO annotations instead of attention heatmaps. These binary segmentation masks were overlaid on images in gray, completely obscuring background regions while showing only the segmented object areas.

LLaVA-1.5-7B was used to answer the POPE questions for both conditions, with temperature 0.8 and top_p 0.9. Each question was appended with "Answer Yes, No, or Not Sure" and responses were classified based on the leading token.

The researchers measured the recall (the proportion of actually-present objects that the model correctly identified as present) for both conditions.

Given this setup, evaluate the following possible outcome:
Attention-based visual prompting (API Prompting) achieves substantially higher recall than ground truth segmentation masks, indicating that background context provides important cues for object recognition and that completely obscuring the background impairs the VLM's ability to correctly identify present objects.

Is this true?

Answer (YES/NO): YES